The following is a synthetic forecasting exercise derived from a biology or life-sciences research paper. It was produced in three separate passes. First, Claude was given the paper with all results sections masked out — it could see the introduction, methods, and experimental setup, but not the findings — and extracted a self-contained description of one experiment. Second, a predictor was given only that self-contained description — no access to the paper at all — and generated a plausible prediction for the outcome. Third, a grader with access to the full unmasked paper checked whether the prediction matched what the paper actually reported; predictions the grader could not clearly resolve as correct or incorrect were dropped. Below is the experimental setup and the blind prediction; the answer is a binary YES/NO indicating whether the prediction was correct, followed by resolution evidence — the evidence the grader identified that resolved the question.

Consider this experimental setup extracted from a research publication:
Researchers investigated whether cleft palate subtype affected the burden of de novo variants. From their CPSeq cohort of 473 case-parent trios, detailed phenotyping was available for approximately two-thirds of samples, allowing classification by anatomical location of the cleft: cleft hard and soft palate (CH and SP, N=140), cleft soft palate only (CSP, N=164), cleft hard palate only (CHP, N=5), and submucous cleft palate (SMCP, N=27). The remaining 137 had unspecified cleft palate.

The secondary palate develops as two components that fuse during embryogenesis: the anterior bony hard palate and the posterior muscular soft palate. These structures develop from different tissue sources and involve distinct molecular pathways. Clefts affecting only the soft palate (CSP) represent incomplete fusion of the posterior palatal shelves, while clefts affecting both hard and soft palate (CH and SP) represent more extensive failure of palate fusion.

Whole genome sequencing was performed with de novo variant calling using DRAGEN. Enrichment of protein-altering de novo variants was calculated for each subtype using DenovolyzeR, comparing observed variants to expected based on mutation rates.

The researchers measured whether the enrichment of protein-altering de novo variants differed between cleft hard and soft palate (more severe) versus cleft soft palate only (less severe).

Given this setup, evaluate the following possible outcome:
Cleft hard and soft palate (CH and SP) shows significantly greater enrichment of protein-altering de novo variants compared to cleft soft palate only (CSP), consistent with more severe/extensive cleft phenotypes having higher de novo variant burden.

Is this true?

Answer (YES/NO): NO